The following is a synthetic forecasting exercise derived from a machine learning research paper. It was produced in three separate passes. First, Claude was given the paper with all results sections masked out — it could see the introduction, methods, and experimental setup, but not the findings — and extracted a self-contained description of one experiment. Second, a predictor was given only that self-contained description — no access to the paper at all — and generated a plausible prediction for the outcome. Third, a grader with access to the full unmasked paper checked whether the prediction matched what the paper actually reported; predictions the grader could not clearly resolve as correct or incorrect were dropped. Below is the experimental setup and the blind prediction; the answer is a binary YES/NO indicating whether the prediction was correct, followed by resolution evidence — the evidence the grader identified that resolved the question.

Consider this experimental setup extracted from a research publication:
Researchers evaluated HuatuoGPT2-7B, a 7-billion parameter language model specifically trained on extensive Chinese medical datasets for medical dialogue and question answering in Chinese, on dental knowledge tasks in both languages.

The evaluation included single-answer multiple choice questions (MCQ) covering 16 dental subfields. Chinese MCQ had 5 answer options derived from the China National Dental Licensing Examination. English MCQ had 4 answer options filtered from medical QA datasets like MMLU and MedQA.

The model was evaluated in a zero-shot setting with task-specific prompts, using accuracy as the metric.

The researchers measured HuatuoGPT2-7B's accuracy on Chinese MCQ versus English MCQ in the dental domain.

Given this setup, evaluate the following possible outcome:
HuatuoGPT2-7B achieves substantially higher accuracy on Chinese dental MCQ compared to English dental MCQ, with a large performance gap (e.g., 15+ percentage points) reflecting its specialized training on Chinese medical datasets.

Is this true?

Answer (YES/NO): NO